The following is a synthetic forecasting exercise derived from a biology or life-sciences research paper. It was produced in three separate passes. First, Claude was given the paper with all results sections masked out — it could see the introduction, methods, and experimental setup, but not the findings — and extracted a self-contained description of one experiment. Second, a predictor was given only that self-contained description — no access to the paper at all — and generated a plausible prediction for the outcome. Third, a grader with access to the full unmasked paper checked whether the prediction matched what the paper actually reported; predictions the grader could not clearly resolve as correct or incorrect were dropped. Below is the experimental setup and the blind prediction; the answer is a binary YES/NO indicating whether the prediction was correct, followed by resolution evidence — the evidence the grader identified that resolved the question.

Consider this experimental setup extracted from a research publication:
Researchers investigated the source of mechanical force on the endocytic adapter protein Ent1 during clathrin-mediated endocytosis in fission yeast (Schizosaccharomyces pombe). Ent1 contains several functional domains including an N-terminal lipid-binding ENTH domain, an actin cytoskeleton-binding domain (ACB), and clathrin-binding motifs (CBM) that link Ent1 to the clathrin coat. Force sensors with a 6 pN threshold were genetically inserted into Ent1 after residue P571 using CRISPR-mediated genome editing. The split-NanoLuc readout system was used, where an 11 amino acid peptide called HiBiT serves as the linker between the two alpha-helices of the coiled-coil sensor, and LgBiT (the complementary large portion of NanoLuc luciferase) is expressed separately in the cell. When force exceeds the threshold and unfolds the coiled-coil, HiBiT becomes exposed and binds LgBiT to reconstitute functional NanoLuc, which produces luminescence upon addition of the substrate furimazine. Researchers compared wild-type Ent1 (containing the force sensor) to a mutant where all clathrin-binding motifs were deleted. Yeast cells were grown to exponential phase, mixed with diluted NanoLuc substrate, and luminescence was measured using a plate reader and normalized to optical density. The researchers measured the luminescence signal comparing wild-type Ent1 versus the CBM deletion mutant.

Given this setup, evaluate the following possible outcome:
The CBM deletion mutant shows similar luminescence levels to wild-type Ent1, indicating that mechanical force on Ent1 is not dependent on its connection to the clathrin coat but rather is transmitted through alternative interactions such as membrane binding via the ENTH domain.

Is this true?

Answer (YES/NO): NO